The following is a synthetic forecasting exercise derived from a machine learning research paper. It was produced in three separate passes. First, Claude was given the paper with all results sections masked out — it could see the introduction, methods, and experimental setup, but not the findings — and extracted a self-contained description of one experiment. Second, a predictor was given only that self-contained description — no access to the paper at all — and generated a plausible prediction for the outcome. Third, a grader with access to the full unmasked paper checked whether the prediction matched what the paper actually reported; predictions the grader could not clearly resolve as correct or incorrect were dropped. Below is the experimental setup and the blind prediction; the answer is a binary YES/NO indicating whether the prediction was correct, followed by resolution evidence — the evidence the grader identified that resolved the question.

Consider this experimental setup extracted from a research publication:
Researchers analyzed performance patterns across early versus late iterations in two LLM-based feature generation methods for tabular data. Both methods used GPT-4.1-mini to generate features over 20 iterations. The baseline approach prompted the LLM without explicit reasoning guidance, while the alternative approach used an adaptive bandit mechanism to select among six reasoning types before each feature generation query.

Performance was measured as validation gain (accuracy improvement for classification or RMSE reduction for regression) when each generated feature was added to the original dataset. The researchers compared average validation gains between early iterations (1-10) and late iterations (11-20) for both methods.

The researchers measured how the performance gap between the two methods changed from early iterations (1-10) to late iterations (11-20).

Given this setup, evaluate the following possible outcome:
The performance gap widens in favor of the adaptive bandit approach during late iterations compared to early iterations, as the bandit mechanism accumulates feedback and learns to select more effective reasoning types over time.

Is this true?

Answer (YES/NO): YES